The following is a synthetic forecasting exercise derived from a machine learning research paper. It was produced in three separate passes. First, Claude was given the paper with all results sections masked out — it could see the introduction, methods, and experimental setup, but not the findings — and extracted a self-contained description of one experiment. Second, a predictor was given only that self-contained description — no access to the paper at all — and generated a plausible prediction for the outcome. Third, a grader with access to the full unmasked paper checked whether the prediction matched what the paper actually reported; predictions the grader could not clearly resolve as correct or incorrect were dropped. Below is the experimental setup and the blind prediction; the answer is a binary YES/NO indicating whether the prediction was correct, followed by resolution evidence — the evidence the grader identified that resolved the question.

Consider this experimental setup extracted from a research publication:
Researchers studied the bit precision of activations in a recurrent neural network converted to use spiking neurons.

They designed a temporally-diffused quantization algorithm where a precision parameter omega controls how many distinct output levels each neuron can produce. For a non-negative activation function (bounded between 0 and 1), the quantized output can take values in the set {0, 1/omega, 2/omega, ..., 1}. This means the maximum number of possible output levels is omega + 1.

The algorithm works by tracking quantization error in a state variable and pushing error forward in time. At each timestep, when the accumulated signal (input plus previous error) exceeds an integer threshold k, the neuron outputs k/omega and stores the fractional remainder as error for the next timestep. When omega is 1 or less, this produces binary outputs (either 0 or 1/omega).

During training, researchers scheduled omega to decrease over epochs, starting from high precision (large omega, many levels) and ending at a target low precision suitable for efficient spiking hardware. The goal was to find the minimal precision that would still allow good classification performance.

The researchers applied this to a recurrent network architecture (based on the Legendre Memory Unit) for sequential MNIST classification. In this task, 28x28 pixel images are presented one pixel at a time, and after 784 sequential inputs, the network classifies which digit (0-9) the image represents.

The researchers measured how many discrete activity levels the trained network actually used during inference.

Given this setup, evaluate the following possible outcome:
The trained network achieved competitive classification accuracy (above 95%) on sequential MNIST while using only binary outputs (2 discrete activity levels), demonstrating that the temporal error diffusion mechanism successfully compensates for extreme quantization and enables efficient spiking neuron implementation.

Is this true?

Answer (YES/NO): NO